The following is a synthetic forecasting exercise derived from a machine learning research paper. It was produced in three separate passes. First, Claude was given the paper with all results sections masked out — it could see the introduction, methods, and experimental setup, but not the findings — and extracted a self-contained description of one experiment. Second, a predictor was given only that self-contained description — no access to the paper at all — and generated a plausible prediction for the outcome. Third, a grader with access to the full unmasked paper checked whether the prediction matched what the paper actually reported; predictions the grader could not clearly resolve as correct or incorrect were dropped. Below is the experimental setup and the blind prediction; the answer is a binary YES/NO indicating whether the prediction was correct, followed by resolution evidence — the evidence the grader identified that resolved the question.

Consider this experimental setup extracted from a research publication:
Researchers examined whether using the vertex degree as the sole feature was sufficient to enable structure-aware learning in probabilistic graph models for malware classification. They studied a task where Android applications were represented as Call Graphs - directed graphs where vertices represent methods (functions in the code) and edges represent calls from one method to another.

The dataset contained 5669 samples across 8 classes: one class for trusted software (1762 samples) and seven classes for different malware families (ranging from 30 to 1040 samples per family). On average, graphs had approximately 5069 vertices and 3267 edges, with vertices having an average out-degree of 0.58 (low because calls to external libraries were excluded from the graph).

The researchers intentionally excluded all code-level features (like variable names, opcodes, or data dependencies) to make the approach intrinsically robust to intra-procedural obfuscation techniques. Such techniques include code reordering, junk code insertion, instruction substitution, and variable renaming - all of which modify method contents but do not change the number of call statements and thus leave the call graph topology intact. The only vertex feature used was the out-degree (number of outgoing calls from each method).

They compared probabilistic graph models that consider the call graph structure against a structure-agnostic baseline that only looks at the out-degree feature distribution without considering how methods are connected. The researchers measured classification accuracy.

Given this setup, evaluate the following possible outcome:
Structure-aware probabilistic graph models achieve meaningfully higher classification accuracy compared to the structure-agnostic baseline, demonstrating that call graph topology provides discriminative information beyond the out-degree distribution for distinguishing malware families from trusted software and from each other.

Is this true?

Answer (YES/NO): YES